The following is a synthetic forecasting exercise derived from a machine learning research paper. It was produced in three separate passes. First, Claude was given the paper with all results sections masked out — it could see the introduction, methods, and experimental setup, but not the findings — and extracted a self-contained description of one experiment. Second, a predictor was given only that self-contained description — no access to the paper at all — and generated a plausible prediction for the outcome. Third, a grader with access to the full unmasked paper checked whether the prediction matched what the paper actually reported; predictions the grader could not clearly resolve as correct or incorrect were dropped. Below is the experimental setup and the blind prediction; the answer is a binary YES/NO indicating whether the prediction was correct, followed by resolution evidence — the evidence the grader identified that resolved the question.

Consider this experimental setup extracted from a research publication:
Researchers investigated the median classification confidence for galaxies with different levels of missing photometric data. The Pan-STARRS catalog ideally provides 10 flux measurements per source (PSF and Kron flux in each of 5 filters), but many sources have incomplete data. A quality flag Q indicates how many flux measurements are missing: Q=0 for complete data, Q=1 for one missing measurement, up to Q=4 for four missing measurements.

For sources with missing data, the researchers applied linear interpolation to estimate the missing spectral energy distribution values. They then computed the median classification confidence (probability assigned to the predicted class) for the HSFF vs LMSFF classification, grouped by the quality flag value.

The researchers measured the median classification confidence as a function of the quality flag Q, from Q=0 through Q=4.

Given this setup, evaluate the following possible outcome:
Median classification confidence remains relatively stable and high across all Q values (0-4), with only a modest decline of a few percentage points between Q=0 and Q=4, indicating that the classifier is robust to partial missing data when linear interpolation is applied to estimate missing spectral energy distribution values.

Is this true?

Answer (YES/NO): NO